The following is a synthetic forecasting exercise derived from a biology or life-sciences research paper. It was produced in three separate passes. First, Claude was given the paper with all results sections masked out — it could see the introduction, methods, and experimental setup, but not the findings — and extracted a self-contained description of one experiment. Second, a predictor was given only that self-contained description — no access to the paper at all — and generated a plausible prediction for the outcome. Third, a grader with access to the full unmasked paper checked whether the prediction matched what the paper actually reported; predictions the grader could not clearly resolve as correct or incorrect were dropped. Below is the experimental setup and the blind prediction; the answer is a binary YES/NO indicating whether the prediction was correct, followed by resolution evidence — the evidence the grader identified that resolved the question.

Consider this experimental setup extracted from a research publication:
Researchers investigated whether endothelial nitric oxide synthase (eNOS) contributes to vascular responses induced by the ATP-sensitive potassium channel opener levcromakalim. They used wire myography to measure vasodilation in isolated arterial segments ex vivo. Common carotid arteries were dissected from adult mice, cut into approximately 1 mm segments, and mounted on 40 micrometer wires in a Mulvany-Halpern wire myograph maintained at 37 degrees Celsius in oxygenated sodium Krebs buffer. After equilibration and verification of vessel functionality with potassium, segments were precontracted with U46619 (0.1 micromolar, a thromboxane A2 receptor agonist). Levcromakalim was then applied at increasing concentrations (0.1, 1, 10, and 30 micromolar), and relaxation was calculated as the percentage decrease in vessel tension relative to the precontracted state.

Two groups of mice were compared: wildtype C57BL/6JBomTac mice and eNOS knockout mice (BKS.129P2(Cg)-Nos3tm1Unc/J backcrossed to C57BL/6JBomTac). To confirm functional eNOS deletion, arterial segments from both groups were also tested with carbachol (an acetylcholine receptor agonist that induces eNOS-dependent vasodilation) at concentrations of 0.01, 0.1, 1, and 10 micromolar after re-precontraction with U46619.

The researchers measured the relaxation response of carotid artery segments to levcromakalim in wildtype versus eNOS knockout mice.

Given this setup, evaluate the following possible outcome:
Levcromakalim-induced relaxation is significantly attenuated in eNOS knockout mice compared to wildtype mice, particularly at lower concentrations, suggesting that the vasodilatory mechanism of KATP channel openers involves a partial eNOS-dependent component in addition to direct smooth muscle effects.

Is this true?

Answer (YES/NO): NO